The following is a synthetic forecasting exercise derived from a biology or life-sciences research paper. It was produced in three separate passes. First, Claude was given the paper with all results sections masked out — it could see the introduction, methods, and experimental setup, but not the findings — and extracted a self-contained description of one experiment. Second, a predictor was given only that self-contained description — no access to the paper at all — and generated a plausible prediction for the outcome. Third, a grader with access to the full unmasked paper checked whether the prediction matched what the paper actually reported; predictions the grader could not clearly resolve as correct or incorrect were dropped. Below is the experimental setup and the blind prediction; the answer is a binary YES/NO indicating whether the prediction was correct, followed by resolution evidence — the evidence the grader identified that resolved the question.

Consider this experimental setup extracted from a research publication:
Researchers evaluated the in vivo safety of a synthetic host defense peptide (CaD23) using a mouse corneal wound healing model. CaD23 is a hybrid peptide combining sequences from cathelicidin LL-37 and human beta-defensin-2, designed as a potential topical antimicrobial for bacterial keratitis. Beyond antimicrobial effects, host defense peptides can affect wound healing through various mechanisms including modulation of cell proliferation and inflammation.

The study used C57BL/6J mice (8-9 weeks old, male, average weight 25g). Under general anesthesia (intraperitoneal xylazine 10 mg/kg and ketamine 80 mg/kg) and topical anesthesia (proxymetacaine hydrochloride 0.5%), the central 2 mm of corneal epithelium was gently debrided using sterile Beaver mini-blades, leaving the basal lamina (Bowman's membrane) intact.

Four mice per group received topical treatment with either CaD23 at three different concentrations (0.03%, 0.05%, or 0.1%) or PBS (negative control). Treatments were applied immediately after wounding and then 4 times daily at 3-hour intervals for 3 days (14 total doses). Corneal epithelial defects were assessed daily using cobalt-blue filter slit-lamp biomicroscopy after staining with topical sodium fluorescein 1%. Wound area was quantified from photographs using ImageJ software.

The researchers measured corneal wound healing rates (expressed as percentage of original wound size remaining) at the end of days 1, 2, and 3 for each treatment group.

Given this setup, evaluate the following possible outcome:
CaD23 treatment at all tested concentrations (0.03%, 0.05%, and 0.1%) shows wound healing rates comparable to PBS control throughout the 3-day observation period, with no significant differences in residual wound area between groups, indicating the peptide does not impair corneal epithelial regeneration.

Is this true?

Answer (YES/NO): NO